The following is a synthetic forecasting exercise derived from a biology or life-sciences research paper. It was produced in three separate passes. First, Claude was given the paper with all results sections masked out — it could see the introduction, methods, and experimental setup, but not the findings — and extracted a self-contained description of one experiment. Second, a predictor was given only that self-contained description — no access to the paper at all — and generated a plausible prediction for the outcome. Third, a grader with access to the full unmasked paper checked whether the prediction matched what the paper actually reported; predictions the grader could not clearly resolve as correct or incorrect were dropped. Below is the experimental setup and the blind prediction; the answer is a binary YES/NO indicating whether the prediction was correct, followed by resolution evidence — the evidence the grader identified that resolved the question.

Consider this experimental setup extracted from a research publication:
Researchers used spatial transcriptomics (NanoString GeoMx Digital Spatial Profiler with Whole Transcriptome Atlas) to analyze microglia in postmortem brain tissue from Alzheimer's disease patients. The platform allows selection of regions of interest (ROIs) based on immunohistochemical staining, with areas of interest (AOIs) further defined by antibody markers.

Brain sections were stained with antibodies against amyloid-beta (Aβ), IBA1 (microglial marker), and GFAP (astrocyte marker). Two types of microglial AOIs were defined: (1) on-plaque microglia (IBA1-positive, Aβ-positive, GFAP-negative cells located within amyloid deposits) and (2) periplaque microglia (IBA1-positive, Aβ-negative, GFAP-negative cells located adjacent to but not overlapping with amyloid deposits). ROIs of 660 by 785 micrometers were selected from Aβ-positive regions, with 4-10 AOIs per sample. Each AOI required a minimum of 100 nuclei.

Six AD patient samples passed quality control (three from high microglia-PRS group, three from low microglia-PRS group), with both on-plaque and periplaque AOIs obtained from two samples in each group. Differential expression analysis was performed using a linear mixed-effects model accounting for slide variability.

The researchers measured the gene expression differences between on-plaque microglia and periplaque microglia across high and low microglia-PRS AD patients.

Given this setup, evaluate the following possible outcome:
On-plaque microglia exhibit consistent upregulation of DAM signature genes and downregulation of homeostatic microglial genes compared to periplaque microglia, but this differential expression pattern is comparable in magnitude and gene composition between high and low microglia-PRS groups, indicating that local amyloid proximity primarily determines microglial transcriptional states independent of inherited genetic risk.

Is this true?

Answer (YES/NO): NO